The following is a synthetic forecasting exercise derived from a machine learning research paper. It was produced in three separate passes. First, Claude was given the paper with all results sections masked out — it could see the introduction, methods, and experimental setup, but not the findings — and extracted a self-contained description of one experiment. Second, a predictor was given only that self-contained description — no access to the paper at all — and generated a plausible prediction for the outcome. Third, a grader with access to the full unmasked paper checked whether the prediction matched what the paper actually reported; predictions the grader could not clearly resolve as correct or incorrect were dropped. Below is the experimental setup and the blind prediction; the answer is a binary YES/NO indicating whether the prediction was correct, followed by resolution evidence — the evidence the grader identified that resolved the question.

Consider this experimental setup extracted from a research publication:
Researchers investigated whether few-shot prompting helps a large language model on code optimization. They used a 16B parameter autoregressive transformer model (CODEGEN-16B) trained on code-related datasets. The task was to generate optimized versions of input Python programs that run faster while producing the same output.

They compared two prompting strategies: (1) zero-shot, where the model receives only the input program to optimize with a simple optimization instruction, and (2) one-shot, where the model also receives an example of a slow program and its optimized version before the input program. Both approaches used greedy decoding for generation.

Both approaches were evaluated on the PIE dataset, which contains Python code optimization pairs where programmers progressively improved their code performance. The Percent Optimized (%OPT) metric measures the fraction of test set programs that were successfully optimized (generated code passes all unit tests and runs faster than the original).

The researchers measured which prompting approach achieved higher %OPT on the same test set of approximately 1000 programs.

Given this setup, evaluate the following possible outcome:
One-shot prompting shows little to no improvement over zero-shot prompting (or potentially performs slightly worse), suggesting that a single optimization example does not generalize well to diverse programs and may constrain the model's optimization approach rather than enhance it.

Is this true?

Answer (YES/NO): NO